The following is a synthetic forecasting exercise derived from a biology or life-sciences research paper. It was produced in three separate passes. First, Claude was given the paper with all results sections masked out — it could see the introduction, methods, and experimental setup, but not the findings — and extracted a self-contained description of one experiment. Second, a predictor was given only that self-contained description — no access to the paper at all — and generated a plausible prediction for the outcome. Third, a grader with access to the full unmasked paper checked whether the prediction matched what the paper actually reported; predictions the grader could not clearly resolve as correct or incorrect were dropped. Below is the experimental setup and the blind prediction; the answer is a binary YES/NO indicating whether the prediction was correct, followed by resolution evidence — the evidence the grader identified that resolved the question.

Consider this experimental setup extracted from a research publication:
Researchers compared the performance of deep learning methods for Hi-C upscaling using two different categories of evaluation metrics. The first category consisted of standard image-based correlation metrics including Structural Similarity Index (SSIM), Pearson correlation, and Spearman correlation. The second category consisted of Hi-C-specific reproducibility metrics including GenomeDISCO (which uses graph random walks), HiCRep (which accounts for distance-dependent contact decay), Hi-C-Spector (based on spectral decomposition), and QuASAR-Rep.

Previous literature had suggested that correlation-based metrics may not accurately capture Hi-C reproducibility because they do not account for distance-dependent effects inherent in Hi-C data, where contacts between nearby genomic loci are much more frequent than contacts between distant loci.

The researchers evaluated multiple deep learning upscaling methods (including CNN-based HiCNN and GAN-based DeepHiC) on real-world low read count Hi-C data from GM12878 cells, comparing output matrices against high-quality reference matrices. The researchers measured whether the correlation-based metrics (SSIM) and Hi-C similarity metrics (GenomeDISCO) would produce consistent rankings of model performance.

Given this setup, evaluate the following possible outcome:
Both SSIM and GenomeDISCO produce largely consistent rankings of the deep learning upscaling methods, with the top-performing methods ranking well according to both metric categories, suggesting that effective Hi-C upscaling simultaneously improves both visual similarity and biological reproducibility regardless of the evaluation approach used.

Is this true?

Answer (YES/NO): NO